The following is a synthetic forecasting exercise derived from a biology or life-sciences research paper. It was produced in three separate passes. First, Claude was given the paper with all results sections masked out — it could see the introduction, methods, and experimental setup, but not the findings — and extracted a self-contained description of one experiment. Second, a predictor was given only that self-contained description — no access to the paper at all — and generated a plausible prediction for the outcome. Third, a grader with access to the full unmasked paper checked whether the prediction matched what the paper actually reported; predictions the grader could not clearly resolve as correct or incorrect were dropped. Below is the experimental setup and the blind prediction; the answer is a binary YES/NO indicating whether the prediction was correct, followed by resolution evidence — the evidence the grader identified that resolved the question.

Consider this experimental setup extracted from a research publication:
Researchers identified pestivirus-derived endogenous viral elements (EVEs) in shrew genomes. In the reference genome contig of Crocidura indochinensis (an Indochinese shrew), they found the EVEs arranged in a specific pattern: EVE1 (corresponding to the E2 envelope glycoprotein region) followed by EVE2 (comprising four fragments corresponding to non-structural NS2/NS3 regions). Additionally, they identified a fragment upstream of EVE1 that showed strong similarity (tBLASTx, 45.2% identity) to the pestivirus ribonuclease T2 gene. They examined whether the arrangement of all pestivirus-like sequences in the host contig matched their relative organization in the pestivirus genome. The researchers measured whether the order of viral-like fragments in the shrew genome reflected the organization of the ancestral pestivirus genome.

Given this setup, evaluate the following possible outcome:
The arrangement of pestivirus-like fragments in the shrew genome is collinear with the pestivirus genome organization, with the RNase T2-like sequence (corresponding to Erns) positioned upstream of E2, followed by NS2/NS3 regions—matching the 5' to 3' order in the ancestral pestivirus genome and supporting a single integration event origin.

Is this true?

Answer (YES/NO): YES